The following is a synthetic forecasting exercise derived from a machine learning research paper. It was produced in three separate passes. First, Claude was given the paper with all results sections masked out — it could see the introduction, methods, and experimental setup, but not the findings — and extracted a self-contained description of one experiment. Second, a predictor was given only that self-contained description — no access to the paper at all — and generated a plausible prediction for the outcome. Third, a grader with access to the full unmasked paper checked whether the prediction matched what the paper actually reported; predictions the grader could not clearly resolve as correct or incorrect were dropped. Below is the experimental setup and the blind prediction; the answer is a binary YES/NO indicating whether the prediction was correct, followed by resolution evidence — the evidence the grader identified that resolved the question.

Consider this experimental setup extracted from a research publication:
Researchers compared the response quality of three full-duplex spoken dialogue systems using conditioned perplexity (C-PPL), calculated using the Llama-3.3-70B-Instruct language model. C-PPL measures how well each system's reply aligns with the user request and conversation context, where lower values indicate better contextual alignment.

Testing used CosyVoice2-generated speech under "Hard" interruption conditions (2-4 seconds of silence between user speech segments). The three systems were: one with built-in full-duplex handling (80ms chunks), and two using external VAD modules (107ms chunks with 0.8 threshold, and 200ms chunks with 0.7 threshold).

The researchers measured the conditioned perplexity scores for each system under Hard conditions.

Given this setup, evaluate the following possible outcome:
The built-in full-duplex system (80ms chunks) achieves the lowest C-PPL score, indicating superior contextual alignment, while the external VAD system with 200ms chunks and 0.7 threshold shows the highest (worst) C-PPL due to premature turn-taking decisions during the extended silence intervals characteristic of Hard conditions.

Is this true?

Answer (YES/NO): NO